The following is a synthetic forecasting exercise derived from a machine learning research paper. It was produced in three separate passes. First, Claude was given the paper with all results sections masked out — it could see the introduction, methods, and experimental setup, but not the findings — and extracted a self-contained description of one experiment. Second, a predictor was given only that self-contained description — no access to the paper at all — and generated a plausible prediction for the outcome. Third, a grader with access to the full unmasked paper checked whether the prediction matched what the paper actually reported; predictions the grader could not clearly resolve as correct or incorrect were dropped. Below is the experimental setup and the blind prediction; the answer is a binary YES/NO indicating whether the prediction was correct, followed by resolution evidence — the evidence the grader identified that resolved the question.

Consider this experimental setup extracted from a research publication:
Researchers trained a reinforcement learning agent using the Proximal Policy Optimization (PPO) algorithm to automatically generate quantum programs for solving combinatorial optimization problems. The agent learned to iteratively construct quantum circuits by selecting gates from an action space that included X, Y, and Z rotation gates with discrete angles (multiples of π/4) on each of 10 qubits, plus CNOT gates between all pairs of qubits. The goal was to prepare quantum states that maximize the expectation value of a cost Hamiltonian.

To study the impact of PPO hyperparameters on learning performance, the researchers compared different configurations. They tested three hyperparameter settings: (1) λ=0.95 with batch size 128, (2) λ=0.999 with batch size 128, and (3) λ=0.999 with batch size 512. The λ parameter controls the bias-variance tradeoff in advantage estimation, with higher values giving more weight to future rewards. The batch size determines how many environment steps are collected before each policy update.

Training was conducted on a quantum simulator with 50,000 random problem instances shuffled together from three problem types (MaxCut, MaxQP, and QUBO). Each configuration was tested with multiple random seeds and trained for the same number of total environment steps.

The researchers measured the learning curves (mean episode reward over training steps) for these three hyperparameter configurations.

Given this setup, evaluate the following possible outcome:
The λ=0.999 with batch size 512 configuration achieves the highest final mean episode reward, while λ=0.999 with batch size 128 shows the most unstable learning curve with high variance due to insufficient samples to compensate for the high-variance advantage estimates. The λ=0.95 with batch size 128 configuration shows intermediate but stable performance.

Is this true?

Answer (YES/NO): NO